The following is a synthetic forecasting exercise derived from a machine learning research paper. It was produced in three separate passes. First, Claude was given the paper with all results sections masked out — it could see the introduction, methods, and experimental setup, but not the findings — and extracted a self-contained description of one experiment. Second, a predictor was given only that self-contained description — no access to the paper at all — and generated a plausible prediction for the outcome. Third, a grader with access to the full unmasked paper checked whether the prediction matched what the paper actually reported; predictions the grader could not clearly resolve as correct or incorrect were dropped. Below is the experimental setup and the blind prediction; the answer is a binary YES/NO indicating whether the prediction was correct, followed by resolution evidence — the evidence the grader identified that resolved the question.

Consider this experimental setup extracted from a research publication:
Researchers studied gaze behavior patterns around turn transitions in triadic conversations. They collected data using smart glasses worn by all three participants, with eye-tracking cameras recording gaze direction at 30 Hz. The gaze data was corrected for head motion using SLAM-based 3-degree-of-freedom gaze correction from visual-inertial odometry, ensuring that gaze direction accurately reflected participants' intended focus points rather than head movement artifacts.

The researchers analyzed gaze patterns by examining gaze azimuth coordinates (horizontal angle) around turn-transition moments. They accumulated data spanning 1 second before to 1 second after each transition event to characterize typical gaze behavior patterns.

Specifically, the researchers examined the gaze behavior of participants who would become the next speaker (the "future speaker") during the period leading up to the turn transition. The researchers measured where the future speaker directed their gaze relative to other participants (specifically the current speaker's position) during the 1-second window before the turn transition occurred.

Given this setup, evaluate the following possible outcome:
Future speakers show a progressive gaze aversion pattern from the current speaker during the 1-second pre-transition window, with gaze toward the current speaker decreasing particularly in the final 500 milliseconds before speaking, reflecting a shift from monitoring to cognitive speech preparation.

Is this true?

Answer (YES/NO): NO